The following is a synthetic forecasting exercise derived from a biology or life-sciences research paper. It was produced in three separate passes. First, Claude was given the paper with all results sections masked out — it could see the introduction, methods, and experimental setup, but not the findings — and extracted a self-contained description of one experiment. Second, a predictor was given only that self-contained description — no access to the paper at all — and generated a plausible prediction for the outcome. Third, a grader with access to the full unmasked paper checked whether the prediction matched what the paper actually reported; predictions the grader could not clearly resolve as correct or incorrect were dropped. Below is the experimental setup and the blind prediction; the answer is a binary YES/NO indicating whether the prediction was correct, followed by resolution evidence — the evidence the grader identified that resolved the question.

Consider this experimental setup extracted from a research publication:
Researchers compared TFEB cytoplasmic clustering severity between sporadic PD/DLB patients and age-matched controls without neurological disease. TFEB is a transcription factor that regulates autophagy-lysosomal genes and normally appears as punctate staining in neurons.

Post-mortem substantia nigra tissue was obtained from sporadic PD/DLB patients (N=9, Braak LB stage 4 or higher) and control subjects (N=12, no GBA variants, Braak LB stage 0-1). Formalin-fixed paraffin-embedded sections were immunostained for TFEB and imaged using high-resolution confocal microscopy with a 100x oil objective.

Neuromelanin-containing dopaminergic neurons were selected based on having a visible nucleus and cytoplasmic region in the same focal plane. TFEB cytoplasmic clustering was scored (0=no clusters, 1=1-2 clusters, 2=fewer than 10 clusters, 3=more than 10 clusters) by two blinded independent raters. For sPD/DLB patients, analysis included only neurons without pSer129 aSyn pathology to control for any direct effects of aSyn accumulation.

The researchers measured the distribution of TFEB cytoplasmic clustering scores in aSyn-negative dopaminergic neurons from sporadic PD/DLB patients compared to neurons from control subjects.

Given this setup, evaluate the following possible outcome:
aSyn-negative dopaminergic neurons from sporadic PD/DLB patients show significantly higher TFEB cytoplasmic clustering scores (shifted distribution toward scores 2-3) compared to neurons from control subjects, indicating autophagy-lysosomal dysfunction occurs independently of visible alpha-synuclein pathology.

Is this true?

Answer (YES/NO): NO